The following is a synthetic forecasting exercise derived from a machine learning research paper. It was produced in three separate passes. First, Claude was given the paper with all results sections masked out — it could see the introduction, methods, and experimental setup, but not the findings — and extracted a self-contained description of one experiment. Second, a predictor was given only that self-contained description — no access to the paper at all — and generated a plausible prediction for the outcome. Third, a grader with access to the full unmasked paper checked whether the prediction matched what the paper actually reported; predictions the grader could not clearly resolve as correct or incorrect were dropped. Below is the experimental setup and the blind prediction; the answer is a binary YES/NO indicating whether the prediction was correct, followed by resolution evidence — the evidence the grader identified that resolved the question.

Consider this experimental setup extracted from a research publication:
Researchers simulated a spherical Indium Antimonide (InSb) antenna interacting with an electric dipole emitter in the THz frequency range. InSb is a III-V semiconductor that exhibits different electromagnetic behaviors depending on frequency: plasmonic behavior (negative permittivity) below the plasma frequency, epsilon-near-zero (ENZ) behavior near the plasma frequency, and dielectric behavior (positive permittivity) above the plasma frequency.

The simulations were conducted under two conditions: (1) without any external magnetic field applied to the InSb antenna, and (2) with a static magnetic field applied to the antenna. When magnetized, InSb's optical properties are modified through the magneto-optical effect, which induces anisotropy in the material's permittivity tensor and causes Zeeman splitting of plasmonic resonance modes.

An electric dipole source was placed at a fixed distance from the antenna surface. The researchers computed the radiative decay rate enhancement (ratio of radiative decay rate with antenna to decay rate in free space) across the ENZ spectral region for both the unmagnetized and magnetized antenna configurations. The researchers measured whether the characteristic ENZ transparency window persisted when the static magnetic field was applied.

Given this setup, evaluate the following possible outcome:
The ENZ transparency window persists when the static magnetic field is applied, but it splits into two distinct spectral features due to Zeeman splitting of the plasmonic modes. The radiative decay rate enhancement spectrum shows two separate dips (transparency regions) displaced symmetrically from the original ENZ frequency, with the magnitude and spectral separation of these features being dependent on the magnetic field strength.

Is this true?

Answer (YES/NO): NO